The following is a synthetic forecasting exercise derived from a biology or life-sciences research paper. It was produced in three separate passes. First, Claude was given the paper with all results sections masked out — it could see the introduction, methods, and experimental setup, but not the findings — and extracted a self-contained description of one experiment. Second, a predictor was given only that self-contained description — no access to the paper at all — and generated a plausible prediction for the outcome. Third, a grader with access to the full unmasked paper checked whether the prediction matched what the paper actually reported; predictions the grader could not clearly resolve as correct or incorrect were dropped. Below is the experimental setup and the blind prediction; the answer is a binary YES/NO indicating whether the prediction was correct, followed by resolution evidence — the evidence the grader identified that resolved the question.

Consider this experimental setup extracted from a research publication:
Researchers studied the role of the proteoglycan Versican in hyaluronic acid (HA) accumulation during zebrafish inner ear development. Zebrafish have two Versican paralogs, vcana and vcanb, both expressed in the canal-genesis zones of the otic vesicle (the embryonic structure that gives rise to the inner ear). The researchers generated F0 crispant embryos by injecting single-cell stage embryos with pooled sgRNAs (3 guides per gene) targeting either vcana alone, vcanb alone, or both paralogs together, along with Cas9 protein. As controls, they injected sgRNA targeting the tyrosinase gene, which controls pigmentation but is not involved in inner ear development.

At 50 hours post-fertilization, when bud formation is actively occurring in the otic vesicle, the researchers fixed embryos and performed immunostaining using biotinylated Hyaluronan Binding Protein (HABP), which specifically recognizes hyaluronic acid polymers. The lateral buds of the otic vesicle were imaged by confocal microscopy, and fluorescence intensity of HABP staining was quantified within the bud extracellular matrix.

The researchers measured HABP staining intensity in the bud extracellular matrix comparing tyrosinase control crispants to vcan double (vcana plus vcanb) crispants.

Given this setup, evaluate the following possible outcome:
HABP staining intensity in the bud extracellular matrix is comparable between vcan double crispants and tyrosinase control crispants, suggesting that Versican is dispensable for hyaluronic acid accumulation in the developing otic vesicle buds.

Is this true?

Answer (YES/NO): NO